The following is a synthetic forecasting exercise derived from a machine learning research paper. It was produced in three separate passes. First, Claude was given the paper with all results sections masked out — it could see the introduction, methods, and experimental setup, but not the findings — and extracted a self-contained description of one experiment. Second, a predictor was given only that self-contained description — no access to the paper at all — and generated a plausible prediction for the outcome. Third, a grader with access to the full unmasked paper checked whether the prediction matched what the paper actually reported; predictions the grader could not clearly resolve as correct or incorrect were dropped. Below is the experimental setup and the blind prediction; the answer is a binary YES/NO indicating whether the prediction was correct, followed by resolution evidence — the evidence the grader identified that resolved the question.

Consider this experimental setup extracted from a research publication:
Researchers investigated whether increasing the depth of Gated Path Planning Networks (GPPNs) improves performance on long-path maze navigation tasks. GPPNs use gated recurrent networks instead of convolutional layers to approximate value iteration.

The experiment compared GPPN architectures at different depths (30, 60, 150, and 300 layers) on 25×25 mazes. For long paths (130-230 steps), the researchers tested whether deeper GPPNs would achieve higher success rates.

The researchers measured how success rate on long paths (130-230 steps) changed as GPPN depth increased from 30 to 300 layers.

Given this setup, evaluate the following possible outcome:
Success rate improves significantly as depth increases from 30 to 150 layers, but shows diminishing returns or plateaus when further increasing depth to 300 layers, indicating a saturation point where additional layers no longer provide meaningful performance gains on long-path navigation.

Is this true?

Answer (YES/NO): NO